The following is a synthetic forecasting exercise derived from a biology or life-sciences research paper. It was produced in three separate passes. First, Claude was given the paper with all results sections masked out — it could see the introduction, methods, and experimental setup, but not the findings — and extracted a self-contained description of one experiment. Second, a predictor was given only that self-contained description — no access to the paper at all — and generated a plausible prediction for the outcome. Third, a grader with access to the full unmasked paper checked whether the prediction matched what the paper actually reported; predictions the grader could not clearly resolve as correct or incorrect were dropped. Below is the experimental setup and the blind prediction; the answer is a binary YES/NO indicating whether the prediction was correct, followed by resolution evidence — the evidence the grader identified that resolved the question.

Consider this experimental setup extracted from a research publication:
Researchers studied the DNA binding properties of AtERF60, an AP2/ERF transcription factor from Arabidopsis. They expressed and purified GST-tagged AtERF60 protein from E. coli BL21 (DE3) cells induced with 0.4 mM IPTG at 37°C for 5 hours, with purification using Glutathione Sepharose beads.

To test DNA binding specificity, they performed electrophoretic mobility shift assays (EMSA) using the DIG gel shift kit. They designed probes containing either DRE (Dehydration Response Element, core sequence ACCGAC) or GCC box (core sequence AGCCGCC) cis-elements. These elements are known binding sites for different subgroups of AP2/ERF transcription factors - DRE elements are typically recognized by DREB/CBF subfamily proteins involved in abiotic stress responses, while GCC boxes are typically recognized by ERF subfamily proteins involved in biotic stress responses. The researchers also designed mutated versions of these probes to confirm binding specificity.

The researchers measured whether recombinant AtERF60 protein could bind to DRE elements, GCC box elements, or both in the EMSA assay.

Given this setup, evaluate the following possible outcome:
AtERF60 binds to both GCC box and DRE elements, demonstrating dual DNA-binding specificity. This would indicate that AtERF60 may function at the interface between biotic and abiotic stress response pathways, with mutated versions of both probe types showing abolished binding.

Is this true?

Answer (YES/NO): YES